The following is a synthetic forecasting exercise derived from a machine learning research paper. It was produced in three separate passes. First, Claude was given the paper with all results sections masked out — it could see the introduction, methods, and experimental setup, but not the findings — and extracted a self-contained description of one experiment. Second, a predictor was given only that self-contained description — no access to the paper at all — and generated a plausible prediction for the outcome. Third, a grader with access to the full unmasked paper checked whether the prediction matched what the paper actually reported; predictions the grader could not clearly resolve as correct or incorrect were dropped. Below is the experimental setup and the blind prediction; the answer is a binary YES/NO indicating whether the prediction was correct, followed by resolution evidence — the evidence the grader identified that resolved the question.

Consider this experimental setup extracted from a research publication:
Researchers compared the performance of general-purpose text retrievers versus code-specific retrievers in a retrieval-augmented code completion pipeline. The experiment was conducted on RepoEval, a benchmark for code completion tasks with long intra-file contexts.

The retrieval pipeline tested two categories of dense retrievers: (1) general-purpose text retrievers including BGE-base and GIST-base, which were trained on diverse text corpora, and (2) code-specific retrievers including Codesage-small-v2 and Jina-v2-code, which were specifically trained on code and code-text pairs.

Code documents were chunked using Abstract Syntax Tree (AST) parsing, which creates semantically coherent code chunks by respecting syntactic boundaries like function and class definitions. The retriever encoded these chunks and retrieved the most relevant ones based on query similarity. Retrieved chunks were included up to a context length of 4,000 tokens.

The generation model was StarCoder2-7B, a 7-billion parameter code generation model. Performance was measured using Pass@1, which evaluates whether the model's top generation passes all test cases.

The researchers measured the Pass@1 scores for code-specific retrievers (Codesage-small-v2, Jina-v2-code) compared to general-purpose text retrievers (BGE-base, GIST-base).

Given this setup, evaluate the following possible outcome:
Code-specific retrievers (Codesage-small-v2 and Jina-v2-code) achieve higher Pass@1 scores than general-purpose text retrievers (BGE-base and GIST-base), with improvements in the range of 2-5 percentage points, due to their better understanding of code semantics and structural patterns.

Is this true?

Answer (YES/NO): NO